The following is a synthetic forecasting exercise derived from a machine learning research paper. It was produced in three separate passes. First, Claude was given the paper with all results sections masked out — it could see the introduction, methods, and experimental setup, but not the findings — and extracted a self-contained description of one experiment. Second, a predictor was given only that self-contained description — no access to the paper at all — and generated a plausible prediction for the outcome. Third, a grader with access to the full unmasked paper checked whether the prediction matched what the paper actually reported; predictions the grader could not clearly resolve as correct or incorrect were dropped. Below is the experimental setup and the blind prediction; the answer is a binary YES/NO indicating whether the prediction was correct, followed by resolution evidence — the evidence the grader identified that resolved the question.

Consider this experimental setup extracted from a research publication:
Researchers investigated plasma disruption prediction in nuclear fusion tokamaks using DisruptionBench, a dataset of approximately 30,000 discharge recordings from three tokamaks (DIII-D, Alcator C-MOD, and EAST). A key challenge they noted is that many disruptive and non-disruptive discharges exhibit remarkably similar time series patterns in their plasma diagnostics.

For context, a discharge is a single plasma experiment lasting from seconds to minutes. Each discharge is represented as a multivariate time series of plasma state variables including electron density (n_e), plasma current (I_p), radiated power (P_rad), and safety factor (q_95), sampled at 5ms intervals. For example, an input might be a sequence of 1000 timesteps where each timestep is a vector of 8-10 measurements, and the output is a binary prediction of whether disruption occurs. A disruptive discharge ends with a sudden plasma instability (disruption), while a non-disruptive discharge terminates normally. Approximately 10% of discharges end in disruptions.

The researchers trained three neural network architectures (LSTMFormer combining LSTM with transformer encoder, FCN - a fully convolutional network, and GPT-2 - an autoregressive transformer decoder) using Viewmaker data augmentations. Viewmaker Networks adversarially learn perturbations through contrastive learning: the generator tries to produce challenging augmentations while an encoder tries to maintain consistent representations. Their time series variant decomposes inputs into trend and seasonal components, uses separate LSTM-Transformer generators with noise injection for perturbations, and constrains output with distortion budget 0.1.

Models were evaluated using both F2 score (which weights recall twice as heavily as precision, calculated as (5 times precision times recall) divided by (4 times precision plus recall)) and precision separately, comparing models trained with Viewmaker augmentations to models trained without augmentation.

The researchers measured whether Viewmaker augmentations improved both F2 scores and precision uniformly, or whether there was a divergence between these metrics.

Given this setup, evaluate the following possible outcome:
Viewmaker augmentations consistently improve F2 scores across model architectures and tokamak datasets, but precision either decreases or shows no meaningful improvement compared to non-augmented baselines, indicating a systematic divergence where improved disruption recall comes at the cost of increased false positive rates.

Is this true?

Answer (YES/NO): NO